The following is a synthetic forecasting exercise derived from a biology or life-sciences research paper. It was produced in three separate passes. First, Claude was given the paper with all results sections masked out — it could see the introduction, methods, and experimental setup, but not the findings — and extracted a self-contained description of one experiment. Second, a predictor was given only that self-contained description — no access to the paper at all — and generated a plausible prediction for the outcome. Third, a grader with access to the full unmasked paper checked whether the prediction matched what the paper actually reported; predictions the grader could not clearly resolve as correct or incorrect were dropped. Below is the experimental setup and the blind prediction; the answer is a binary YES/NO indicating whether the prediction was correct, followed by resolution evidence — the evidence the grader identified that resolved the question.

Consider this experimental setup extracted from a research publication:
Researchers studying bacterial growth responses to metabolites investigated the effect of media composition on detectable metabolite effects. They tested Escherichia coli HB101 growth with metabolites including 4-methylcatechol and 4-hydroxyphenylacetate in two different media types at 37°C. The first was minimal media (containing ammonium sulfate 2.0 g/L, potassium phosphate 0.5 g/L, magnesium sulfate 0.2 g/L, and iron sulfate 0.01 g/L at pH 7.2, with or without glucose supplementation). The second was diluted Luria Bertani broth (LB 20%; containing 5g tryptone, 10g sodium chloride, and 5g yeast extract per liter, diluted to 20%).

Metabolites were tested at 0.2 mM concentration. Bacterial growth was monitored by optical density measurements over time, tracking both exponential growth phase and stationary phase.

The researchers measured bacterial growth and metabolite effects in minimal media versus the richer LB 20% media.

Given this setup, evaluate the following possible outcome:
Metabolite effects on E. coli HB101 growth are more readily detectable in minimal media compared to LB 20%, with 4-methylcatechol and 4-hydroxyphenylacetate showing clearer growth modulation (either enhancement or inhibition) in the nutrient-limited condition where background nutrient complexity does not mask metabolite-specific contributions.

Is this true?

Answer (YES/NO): NO